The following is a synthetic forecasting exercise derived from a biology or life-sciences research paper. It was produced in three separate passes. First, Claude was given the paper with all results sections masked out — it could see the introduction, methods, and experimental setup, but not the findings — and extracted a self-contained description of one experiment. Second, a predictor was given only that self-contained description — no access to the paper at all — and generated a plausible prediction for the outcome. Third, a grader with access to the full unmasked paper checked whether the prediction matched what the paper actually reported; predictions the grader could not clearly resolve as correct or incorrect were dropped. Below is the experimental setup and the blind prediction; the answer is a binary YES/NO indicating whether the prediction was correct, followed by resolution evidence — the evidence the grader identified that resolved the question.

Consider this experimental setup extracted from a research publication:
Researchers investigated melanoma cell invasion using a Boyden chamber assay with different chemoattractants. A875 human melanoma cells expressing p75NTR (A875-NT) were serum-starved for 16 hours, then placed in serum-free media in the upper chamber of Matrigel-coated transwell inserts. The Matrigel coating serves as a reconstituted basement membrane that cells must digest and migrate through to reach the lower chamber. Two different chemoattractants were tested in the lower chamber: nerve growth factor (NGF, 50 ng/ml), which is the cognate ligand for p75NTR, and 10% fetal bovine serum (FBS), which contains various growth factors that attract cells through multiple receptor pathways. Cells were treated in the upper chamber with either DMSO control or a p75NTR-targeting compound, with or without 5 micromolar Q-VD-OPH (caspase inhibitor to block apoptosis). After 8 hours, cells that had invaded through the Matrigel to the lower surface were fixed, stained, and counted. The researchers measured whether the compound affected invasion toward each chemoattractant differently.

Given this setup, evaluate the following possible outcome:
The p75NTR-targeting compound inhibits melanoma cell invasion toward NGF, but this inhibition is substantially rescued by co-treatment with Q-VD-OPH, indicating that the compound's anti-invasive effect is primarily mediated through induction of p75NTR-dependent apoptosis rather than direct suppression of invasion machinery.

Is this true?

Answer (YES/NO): NO